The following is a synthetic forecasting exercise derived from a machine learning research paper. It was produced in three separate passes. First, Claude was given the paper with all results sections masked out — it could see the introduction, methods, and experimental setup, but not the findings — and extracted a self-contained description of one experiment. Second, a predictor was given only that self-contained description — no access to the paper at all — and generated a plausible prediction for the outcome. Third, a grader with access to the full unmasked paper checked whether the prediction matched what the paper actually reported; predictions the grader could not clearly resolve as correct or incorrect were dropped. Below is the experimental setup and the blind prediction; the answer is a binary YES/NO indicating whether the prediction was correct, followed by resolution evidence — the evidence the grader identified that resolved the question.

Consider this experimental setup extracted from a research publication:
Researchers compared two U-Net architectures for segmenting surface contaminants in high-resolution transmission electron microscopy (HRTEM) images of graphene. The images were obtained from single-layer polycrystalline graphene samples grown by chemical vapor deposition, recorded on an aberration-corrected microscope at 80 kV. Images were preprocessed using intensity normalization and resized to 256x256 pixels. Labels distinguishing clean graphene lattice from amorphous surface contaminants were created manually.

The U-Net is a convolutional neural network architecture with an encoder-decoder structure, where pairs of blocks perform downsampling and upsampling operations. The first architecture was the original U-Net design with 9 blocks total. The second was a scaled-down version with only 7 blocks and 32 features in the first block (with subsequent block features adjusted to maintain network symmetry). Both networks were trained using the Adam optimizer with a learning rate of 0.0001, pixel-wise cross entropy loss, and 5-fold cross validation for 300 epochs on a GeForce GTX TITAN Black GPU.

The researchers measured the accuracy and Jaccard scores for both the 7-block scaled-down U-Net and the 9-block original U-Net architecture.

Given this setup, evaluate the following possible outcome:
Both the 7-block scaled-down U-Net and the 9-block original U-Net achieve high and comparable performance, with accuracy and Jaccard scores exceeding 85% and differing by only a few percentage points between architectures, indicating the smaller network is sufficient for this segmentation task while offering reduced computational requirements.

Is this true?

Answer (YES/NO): NO